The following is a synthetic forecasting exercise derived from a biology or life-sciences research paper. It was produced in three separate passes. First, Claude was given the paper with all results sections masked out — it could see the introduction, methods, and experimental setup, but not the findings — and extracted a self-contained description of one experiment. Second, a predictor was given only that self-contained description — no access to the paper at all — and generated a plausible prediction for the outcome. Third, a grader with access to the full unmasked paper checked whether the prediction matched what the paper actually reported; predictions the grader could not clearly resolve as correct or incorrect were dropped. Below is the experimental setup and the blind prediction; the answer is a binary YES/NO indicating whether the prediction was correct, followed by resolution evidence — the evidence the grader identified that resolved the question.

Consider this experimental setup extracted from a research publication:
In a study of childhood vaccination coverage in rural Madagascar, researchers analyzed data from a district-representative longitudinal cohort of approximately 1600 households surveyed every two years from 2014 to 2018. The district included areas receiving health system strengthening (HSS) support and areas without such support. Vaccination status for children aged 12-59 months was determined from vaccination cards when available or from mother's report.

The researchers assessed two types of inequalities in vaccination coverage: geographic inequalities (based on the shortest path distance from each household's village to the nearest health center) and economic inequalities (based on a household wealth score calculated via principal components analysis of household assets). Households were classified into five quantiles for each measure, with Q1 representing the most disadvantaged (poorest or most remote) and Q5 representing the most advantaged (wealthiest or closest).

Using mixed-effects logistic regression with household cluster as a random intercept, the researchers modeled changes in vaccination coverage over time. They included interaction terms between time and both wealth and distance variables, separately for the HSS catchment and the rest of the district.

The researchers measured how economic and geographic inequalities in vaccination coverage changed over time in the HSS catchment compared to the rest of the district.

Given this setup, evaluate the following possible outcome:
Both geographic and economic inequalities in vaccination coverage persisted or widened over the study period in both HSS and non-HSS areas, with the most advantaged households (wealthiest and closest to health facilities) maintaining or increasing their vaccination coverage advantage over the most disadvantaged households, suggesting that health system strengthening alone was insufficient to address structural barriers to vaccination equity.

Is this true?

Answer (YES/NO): NO